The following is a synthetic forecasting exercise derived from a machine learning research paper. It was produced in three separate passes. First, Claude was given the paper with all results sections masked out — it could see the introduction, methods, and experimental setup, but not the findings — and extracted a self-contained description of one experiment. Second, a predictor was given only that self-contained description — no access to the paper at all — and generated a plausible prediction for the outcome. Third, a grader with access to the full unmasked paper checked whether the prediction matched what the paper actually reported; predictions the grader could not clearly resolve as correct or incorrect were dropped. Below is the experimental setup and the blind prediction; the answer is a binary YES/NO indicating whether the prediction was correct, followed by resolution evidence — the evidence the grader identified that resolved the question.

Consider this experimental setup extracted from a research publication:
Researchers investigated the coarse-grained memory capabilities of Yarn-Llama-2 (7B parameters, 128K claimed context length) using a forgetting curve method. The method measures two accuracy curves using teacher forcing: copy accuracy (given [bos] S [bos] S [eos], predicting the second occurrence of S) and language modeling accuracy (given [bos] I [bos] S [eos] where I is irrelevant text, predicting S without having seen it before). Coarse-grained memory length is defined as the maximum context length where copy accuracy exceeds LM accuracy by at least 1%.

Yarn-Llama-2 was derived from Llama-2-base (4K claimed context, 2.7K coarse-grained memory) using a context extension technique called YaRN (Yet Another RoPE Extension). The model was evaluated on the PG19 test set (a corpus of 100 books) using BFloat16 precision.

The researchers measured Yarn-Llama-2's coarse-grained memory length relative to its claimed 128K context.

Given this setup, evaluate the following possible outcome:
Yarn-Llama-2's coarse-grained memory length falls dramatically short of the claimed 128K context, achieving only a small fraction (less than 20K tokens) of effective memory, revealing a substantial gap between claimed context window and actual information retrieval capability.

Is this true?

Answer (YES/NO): NO